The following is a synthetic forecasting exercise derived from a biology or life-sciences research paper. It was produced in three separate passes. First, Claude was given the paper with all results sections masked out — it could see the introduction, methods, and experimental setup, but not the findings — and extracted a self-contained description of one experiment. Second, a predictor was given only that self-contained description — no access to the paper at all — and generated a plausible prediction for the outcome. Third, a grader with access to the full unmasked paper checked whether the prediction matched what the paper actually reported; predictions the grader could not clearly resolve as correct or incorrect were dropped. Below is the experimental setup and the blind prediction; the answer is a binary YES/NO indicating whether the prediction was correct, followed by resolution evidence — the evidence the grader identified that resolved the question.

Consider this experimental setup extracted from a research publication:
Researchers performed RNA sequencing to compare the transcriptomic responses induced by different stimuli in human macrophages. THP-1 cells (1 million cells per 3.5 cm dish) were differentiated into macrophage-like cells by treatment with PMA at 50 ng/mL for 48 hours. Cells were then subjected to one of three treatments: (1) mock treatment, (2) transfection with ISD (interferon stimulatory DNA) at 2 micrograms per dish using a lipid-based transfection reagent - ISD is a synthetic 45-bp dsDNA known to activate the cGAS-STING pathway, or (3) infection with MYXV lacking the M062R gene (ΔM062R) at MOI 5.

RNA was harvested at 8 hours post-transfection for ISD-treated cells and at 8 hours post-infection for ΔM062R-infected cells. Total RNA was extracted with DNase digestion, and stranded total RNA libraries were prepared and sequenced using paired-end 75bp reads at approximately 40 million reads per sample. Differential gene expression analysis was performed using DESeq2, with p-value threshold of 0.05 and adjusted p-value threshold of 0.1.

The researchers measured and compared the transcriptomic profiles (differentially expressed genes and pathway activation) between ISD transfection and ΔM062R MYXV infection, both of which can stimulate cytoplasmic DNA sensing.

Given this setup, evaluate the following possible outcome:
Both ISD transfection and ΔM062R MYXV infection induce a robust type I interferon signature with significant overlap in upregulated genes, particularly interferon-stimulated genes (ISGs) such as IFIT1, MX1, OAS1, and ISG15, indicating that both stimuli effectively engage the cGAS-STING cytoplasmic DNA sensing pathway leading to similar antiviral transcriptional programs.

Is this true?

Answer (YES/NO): NO